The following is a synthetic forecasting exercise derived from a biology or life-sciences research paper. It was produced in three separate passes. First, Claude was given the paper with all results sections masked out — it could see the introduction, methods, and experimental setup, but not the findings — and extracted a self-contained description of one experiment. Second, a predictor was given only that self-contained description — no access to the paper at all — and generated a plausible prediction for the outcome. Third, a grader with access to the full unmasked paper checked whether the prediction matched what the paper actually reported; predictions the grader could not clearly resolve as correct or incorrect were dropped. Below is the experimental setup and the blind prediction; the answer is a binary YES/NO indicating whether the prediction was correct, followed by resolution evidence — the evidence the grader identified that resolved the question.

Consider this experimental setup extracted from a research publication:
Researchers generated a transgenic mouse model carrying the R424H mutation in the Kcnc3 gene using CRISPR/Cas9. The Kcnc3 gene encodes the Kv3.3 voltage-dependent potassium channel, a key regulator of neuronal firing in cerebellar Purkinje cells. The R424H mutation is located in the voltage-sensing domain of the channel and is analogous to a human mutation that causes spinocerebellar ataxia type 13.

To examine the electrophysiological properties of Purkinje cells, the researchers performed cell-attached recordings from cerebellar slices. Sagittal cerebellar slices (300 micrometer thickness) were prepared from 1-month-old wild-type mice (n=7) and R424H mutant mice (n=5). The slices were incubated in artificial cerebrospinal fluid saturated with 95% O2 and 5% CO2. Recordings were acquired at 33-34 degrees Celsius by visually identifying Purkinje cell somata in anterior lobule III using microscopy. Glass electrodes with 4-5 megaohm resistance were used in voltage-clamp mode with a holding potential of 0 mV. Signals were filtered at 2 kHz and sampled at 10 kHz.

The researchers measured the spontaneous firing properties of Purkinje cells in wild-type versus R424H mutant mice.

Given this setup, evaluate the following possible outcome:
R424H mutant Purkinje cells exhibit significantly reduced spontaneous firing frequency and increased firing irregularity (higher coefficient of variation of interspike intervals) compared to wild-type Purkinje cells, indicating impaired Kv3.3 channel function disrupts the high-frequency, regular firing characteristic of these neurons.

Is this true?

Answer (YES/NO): YES